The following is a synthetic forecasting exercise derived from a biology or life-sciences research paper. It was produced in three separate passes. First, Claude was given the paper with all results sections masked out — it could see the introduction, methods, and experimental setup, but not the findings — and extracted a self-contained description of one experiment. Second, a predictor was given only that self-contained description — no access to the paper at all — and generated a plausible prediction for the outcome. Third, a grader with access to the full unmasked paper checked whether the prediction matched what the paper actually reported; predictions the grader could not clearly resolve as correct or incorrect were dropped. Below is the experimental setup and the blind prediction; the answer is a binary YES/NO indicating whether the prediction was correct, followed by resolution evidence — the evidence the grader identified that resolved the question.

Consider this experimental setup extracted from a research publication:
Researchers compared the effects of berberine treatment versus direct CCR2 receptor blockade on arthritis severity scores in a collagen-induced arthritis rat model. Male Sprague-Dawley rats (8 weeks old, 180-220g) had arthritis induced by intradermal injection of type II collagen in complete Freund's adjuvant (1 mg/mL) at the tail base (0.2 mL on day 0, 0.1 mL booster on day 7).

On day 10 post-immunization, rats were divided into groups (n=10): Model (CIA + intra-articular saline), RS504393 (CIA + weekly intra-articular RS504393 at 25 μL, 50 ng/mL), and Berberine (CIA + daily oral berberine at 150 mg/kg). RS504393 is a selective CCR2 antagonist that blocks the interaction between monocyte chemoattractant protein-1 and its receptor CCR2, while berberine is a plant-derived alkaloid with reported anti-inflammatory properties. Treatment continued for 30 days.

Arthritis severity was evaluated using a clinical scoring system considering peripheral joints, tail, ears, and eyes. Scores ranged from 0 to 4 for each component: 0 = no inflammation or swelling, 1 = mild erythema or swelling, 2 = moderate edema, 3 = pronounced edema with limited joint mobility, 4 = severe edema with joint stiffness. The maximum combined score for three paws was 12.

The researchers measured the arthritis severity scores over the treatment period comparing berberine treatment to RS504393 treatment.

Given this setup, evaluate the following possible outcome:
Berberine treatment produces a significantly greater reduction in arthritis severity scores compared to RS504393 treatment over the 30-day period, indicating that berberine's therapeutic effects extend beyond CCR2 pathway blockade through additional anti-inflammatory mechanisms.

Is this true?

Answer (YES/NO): NO